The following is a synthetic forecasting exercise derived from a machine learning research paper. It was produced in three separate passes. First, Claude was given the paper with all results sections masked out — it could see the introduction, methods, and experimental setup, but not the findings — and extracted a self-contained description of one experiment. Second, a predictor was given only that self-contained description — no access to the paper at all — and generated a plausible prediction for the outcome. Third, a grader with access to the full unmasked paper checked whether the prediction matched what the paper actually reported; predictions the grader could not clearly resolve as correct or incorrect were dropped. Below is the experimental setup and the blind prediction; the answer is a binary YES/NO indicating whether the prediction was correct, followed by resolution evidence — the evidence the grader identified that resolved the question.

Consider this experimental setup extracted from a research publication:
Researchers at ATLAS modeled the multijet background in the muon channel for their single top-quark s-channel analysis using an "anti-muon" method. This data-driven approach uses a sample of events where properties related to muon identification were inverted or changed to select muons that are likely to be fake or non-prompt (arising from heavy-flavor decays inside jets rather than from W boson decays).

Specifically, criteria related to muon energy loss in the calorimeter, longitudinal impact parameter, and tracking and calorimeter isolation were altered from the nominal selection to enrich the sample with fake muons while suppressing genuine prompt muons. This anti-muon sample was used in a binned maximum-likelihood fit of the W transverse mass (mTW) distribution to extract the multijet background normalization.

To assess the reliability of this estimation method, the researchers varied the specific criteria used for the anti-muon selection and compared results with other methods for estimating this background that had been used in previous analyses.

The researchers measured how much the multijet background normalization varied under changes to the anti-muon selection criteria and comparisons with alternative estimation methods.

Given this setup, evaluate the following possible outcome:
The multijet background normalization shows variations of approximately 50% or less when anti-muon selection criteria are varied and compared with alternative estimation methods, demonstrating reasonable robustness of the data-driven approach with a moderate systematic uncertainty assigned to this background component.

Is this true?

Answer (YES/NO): YES